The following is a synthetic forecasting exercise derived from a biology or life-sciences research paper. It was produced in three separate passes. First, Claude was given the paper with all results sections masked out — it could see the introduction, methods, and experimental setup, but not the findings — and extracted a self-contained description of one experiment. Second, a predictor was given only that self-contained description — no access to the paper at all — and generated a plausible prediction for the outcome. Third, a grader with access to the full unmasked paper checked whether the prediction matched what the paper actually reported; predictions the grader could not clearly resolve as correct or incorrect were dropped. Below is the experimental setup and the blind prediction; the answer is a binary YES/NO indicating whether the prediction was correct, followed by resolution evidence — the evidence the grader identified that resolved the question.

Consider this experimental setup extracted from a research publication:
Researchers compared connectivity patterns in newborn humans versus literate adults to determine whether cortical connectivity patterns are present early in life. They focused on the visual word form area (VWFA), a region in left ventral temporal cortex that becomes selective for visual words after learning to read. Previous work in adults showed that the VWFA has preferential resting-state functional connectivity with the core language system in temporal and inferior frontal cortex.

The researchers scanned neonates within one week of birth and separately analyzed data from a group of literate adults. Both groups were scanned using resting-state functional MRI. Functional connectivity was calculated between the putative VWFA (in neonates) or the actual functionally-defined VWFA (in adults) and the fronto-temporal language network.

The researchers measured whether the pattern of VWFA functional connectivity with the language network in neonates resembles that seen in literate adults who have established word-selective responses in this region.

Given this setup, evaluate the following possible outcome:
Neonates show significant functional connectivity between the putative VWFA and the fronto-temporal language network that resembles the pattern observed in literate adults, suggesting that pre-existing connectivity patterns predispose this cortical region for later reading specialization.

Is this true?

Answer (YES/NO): YES